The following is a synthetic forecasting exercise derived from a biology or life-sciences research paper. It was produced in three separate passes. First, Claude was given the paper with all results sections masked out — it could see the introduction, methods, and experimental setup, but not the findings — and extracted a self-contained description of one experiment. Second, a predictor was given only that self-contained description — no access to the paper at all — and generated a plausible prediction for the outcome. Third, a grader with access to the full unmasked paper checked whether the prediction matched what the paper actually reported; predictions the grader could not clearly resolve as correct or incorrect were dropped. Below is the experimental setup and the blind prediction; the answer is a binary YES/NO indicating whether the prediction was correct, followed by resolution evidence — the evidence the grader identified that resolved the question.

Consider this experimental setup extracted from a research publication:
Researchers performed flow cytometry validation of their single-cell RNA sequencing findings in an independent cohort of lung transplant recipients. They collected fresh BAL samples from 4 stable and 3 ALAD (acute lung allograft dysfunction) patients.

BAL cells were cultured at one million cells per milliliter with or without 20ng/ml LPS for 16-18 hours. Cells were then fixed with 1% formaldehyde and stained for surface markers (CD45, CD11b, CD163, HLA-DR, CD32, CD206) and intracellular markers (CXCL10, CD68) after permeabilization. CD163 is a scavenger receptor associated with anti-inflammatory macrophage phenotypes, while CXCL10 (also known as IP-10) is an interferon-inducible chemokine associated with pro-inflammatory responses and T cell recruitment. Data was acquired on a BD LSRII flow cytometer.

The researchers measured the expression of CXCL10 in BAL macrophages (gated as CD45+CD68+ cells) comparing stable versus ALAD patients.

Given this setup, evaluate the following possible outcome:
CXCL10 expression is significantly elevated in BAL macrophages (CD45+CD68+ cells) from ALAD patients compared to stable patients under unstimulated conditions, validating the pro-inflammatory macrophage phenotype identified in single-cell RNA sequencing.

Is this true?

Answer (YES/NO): YES